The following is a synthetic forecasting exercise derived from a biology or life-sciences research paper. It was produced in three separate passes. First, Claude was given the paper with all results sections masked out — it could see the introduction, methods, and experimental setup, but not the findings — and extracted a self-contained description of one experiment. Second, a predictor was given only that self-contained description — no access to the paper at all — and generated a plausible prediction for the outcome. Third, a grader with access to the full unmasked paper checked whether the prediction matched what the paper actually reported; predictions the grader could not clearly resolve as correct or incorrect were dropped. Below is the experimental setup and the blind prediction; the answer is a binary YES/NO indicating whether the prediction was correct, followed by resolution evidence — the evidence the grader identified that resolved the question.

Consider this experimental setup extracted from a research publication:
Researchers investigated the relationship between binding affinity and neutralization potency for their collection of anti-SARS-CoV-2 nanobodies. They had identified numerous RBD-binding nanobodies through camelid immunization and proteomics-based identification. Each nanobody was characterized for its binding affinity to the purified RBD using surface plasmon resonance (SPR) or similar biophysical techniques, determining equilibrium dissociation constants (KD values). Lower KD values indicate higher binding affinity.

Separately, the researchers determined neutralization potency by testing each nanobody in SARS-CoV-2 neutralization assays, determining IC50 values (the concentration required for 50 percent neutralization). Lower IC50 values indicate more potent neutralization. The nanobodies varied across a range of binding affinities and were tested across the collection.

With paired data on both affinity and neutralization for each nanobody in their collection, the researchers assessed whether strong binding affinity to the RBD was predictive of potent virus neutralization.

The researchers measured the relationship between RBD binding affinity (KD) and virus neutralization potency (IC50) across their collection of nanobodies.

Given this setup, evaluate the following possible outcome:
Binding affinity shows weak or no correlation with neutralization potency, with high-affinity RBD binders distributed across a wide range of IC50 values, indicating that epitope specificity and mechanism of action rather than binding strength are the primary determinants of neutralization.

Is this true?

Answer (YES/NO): NO